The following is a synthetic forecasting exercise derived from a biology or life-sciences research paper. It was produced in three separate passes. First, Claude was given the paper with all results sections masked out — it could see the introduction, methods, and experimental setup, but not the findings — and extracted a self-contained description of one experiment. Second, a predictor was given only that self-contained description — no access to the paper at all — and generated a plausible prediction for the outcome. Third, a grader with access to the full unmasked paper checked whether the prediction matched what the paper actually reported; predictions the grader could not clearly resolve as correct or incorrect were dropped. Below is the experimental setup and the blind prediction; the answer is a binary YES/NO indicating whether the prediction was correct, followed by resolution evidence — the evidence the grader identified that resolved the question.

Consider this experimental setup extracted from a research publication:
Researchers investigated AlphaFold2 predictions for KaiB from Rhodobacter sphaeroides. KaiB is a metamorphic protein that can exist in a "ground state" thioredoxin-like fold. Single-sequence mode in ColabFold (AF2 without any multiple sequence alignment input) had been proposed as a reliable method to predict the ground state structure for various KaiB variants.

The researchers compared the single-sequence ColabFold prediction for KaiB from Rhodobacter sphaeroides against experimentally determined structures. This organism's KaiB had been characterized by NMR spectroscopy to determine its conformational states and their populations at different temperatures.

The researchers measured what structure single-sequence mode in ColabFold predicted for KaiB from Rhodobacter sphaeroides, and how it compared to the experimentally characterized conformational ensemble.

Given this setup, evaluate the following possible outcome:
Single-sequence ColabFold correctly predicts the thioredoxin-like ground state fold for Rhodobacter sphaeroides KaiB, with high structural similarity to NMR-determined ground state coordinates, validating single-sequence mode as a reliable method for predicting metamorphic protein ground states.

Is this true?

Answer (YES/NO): NO